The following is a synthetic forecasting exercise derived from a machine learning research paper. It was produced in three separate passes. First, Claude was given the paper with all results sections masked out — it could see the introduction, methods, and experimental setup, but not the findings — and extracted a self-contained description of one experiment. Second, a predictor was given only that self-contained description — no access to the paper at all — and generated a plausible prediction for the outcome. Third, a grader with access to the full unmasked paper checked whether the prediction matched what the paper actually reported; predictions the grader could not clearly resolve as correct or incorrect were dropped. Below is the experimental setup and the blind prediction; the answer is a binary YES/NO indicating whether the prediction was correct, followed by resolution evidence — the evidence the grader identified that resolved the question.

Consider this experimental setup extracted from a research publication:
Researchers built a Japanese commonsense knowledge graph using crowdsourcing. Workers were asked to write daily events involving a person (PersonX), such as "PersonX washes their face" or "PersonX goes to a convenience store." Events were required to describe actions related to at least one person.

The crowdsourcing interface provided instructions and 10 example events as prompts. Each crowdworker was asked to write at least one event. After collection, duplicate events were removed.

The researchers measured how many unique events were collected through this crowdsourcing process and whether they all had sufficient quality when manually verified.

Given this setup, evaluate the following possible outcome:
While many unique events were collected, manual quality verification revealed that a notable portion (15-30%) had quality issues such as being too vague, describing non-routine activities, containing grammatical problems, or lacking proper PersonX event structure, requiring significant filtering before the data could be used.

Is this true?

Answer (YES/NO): NO